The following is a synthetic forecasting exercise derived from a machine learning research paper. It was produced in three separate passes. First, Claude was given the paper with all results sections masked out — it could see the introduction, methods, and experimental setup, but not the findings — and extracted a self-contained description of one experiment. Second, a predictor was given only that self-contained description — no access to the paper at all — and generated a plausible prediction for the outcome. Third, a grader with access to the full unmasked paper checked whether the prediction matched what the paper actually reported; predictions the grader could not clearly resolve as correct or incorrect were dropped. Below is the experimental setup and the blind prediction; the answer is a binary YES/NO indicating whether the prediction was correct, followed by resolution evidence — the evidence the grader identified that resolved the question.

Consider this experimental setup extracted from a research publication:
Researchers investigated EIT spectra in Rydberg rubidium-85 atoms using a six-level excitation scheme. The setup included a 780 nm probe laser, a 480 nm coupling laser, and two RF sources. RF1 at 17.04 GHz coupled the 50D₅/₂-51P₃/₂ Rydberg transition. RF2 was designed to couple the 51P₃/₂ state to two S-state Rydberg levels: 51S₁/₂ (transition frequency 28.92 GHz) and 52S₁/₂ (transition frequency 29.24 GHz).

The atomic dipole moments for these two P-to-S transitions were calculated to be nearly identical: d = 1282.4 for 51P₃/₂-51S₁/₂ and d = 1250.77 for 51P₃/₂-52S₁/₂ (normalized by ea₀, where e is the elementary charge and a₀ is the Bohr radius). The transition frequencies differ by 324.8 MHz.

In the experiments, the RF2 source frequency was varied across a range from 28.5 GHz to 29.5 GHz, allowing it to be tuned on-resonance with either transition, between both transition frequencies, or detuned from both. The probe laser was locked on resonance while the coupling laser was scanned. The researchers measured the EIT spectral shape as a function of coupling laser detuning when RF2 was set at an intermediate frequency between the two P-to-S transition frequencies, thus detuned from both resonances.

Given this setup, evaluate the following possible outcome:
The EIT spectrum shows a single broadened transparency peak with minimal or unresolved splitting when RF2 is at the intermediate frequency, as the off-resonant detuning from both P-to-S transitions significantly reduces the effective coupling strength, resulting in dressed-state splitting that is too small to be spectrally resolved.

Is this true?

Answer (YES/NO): NO